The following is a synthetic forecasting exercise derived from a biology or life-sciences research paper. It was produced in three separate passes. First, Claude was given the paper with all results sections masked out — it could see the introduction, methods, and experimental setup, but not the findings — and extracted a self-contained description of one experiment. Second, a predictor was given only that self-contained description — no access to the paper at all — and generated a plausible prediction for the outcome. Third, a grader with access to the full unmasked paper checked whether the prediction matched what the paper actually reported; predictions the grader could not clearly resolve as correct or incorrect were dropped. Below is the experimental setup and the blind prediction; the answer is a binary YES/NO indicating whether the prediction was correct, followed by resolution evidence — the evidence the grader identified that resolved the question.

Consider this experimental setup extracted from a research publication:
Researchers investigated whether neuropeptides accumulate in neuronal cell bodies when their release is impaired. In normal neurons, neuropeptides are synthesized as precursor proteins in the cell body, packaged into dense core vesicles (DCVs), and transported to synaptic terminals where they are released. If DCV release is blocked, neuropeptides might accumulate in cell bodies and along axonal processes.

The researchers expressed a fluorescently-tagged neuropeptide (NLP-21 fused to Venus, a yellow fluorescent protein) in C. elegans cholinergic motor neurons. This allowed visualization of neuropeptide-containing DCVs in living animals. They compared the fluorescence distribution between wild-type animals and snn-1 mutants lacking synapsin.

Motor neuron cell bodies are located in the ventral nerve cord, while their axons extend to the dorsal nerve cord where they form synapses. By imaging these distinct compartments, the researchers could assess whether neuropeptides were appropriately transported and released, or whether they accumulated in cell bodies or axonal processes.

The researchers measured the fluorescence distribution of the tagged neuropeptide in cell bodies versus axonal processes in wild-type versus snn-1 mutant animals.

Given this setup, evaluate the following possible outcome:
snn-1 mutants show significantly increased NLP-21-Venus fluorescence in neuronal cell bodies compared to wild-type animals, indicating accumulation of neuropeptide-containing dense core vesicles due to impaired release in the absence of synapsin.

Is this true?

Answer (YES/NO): YES